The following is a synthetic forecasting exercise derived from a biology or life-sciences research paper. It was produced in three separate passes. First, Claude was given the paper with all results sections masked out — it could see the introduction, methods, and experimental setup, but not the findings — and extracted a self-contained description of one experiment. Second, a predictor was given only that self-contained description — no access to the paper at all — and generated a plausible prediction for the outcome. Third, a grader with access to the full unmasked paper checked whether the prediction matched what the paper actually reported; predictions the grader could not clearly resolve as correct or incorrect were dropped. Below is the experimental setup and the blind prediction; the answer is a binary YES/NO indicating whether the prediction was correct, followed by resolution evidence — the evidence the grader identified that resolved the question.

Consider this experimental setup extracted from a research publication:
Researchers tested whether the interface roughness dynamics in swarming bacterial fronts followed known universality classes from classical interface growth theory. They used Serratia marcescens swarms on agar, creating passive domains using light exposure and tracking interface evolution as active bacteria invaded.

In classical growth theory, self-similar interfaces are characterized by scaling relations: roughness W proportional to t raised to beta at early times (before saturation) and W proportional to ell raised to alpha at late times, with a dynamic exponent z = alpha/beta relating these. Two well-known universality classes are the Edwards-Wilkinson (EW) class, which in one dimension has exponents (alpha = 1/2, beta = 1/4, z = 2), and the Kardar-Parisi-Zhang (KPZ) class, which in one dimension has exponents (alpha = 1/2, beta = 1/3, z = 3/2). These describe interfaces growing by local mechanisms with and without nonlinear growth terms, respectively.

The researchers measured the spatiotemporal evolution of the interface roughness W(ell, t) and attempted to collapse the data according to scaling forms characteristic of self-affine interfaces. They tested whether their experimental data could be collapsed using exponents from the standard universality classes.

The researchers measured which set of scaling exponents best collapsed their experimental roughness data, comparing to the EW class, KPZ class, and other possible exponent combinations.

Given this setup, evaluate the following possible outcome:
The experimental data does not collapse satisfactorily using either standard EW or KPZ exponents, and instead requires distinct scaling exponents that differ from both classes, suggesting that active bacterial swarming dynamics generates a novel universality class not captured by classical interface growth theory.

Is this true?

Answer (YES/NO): YES